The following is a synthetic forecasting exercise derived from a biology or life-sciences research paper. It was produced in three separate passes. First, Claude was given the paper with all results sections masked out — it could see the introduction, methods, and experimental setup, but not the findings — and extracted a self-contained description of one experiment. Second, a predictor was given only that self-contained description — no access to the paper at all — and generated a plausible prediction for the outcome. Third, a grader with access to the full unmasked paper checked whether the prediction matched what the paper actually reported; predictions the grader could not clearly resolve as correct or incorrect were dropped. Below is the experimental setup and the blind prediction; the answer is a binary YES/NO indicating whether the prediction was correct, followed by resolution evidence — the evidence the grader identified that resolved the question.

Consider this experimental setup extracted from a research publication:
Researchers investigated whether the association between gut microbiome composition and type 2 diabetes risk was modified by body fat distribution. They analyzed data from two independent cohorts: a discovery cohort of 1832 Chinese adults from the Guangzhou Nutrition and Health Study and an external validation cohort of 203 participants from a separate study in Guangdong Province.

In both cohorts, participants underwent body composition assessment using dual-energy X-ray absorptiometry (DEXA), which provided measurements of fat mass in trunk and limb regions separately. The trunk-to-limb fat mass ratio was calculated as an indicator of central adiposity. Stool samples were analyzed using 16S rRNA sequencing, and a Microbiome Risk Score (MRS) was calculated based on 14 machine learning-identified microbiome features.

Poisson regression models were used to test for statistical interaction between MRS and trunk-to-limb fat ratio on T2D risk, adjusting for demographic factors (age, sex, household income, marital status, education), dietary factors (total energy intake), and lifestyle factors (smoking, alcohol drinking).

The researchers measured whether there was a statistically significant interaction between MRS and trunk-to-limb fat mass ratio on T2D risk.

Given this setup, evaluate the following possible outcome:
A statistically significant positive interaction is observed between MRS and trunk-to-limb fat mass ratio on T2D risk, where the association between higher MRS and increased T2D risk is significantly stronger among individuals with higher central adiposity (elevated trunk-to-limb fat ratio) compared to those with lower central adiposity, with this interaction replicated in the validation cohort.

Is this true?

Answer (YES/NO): NO